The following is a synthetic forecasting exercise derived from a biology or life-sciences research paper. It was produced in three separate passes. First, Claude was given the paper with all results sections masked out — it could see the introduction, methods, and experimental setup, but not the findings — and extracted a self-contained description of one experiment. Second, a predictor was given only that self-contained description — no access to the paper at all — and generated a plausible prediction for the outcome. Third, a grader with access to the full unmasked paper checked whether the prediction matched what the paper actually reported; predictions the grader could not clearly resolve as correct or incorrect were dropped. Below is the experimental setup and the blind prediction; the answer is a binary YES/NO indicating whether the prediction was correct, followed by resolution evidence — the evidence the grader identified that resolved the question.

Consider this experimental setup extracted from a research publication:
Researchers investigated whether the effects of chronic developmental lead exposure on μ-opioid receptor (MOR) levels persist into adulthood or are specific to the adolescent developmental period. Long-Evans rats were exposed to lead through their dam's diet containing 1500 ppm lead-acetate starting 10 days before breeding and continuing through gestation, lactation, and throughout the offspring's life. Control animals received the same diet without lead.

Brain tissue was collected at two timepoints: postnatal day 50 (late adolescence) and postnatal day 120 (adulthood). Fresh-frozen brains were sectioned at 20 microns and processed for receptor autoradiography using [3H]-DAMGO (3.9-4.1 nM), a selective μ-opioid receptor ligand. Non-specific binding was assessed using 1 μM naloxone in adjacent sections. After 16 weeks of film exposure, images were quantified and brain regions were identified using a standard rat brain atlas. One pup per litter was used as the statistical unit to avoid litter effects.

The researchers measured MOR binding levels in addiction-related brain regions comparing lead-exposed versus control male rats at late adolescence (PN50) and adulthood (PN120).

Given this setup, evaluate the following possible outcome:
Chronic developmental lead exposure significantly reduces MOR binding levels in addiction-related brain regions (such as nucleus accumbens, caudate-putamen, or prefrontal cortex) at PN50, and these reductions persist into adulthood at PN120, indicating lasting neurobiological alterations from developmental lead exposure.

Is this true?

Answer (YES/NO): NO